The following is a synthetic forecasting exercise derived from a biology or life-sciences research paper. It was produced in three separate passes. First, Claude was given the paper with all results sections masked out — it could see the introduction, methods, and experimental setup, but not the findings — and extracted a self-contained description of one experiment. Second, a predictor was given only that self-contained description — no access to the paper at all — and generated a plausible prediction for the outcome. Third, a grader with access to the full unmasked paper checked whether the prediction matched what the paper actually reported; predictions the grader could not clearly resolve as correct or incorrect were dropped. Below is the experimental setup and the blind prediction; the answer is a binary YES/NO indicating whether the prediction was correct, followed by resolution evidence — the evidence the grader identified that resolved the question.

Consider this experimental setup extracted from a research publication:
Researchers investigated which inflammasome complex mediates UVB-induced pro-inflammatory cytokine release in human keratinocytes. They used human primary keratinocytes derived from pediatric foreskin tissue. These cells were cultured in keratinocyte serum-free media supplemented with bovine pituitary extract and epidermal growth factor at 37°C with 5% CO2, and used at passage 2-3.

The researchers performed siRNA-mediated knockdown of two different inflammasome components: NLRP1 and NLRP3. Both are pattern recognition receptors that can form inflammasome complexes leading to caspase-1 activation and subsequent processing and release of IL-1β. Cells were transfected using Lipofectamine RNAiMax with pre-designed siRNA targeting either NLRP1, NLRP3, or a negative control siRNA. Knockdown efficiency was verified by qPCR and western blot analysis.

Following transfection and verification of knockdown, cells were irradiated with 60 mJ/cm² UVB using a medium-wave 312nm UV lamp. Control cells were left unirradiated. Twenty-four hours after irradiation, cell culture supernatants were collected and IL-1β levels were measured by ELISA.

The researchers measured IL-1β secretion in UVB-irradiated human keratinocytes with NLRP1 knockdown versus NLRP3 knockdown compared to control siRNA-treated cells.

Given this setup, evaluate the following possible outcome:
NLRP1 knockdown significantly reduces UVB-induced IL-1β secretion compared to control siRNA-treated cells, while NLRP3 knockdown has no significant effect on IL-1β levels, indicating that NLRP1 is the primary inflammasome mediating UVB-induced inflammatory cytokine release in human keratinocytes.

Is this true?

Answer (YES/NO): YES